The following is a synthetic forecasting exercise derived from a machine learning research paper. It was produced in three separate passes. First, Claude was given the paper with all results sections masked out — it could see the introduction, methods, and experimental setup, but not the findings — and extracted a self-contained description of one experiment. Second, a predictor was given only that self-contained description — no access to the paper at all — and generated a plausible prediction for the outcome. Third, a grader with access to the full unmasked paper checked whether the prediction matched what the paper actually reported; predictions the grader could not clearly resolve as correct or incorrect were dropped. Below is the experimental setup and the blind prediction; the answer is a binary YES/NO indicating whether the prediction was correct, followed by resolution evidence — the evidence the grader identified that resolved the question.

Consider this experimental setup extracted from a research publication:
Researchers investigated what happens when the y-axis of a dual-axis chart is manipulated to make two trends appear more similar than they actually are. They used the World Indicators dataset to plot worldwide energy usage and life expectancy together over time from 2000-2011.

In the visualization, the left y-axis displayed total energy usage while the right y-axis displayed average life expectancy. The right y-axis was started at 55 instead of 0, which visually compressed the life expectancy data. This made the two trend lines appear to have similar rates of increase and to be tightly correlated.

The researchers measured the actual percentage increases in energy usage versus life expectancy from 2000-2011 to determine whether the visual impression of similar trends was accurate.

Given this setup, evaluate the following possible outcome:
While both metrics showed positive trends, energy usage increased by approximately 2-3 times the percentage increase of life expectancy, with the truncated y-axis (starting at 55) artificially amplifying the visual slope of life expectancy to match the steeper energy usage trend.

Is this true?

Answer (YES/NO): NO